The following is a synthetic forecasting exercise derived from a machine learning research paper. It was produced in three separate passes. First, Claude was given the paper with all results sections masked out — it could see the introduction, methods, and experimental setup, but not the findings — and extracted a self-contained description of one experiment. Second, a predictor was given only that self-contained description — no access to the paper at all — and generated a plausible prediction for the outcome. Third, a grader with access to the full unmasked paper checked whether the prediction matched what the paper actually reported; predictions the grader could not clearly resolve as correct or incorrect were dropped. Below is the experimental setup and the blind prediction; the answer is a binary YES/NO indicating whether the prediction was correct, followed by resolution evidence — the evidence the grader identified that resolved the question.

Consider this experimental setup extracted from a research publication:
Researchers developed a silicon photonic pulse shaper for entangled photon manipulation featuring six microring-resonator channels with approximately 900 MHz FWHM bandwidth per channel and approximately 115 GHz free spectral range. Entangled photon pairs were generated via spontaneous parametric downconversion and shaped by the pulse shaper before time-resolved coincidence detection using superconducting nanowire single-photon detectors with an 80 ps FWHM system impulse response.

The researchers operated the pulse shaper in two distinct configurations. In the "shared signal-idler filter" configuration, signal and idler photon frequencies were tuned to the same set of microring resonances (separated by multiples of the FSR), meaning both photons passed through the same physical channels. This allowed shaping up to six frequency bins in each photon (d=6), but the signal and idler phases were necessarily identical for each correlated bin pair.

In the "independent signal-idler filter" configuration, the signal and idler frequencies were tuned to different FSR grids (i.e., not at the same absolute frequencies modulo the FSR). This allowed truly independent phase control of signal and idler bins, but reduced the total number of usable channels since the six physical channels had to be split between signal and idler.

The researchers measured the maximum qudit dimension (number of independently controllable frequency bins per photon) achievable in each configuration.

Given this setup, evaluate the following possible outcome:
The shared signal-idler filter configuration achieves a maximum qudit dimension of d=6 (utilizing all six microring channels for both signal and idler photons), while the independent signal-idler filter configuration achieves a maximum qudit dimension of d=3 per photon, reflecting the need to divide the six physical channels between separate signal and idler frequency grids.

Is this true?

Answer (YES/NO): YES